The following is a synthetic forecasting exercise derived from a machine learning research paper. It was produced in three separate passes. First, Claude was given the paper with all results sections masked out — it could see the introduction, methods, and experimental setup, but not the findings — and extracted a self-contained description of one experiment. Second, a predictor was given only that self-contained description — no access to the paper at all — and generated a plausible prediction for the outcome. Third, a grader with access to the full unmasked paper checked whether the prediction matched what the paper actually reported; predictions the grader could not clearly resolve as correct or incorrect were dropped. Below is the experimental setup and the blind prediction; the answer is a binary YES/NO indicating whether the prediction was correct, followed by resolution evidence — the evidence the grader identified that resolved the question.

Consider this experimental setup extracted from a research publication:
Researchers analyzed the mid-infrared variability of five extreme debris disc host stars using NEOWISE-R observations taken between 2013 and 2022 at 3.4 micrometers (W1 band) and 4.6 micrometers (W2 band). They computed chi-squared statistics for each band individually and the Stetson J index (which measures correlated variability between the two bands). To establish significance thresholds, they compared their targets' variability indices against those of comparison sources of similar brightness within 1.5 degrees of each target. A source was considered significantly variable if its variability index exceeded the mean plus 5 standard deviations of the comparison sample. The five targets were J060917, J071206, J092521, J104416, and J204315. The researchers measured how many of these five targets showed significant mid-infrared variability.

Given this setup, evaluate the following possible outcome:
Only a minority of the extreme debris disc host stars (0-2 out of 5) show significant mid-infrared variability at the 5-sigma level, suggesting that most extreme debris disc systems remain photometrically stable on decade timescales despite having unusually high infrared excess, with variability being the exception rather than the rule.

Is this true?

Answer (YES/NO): NO